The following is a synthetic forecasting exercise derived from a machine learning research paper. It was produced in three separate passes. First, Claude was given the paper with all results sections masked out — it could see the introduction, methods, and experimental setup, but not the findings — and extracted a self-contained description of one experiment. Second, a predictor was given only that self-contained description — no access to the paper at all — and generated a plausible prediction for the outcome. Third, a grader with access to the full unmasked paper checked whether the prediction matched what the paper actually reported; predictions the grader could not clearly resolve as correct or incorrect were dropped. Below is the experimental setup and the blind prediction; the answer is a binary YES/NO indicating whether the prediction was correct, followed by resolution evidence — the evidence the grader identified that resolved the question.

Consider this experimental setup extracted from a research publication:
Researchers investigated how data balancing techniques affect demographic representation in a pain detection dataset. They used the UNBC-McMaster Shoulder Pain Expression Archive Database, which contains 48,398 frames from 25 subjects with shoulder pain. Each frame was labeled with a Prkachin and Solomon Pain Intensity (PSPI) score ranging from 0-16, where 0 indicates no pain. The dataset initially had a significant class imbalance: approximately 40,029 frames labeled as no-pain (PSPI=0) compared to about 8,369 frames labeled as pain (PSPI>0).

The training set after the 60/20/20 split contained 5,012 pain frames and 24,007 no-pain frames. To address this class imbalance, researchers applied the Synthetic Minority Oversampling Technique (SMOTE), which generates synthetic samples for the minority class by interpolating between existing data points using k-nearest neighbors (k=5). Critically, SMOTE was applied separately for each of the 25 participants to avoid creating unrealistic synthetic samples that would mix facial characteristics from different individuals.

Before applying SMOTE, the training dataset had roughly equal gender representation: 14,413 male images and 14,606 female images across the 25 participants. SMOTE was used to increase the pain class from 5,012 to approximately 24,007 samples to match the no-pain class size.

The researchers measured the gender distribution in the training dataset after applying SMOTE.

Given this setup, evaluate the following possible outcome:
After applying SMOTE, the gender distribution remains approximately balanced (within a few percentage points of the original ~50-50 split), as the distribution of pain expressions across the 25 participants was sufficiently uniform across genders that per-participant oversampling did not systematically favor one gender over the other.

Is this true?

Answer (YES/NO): NO